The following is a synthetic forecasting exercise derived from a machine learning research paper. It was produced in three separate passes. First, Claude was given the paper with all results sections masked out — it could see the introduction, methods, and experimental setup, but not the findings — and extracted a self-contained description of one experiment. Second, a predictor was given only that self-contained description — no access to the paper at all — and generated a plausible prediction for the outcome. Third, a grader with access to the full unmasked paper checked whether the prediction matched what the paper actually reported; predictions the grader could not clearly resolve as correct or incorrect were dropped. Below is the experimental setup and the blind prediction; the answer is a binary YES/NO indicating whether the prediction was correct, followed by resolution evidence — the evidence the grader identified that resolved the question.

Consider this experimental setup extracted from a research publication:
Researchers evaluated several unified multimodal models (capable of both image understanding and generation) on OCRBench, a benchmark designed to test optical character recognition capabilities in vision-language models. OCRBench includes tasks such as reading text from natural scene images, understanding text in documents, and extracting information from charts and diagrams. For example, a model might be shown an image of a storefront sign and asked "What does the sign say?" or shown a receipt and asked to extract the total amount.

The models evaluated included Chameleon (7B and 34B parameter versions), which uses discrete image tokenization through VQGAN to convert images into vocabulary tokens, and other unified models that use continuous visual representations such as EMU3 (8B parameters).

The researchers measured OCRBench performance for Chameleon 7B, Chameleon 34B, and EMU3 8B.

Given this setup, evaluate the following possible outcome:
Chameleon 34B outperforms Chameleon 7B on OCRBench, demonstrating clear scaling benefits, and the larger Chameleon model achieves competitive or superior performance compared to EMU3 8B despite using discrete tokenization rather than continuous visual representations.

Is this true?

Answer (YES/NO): NO